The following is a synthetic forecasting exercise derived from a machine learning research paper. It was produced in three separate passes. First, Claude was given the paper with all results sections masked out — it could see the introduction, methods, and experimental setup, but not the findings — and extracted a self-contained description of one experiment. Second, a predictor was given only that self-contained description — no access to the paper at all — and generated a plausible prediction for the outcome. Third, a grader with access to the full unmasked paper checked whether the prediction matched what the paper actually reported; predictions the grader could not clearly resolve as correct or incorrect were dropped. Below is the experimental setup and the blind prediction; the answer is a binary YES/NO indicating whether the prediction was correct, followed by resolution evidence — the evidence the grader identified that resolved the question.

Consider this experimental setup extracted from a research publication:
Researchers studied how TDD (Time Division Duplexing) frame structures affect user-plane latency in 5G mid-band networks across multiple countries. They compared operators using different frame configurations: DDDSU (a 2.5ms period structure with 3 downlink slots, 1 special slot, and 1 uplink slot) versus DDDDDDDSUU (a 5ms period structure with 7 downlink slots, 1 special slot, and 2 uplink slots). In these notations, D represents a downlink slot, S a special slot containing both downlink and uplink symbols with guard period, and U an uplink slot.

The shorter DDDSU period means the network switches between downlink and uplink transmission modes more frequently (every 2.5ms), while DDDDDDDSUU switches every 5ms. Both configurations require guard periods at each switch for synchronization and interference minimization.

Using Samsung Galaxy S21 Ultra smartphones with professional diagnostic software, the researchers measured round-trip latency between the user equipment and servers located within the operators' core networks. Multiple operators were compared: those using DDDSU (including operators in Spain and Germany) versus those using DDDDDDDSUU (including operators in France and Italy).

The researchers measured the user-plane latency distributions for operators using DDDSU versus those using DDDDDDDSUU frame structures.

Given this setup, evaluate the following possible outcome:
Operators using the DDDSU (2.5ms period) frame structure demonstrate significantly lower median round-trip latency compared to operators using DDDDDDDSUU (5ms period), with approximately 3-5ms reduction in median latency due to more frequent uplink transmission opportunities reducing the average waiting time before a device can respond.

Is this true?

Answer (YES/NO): YES